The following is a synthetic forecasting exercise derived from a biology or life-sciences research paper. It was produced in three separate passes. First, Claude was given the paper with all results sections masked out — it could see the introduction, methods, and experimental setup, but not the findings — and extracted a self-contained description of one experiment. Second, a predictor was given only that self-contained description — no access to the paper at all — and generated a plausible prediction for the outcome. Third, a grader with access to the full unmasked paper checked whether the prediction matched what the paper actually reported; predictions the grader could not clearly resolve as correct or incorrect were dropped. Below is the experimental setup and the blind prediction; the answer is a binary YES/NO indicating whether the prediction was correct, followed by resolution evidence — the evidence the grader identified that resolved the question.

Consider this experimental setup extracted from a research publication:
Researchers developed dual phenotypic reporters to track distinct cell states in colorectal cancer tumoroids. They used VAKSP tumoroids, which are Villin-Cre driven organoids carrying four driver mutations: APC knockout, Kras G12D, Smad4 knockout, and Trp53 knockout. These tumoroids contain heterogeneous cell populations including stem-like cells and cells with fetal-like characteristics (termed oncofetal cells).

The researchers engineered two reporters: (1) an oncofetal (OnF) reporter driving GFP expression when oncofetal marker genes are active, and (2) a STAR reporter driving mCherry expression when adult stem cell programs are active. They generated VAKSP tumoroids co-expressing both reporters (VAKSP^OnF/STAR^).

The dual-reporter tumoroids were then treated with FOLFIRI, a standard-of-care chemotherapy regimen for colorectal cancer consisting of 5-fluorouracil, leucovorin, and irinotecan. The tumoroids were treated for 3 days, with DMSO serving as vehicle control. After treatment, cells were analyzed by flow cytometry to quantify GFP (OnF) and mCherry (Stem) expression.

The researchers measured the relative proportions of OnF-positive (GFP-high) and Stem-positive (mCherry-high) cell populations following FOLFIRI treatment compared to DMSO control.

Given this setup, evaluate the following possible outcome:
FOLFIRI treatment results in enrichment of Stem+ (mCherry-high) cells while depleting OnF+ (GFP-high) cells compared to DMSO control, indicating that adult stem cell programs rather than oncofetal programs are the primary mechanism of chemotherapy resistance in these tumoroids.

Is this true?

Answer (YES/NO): NO